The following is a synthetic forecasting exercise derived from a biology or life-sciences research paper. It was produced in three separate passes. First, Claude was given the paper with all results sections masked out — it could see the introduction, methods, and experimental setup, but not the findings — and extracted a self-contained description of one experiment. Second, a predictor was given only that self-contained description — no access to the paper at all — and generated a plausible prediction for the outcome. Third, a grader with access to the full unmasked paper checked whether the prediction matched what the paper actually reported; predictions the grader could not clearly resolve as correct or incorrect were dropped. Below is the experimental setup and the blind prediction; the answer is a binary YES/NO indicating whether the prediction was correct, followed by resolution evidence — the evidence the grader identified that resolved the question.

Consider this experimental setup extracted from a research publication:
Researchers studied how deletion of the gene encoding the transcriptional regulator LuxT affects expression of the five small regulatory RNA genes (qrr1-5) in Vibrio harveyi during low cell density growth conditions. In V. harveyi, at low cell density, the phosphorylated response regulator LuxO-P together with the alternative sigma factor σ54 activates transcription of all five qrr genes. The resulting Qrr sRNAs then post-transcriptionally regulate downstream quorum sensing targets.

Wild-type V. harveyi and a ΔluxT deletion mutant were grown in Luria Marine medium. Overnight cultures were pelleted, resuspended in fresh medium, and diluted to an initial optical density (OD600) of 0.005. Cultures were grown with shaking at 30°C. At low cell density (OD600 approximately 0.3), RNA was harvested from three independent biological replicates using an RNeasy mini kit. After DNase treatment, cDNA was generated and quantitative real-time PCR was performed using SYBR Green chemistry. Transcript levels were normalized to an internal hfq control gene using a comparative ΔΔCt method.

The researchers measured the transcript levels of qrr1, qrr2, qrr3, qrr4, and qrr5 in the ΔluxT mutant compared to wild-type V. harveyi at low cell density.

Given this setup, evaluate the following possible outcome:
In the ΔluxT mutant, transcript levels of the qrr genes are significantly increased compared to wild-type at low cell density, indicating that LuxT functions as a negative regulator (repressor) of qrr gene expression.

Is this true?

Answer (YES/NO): NO